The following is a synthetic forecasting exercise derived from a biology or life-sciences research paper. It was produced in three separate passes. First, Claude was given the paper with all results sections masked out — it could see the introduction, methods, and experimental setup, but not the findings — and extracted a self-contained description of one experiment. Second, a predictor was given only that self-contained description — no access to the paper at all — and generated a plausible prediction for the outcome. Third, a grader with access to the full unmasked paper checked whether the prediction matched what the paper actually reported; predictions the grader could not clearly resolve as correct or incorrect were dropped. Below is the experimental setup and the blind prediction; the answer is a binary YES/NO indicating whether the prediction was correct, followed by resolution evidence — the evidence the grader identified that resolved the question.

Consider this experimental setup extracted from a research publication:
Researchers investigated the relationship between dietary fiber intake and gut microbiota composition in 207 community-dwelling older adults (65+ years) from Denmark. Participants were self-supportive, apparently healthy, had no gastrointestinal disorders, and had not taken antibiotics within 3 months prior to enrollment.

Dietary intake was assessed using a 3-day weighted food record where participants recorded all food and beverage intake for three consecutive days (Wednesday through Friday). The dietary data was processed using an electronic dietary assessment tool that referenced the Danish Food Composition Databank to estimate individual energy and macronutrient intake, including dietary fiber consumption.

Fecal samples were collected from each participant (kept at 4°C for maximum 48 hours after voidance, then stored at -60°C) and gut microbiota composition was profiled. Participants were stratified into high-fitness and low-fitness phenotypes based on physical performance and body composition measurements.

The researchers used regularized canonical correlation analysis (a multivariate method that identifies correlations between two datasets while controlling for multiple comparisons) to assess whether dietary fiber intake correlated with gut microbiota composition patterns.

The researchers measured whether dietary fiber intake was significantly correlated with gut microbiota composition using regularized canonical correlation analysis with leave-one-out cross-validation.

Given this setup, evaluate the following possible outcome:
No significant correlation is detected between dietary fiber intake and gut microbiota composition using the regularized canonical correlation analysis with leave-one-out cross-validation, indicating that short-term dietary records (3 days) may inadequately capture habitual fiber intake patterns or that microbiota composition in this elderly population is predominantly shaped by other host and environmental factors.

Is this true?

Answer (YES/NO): NO